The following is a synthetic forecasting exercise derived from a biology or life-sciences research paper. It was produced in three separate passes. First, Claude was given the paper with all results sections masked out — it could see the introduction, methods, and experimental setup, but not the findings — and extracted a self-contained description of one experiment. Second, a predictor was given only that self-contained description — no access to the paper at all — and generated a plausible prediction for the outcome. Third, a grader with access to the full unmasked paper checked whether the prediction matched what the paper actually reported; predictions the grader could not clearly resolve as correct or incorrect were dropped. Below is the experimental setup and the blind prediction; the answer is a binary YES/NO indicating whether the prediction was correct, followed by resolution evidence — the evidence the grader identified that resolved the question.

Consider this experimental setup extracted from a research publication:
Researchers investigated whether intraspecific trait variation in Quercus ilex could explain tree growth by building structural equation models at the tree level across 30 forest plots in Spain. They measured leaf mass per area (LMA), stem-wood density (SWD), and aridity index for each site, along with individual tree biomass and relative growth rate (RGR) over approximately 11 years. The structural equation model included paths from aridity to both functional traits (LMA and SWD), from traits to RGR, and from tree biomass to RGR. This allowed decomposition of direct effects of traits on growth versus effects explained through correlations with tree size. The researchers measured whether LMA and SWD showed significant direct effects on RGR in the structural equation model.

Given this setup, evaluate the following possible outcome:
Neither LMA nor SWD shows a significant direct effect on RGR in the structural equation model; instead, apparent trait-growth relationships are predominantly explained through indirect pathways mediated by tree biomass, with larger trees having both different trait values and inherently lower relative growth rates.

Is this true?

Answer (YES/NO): YES